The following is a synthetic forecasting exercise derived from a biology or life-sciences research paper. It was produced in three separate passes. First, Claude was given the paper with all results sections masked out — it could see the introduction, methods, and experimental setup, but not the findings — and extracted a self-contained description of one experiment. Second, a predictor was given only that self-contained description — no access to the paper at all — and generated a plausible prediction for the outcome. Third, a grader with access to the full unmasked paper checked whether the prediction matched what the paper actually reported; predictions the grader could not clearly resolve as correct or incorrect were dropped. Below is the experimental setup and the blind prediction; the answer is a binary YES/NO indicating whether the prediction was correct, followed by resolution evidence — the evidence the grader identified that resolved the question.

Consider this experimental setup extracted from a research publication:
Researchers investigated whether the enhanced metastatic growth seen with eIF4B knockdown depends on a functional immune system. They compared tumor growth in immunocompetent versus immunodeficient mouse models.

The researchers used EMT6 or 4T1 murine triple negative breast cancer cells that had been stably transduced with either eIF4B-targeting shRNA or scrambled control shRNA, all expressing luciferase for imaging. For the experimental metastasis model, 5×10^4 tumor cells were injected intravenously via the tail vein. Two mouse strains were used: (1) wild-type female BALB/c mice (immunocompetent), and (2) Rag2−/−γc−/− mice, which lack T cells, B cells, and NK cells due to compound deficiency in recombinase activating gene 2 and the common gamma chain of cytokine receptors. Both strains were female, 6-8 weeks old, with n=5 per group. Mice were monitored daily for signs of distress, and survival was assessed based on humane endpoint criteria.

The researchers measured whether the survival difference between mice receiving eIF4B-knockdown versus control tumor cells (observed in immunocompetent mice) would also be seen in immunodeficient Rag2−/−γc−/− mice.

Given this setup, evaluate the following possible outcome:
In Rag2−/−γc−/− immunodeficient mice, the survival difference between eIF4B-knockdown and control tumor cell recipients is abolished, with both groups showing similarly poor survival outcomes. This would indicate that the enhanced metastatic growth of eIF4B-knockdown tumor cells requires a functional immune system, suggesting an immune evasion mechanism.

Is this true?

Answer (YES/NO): YES